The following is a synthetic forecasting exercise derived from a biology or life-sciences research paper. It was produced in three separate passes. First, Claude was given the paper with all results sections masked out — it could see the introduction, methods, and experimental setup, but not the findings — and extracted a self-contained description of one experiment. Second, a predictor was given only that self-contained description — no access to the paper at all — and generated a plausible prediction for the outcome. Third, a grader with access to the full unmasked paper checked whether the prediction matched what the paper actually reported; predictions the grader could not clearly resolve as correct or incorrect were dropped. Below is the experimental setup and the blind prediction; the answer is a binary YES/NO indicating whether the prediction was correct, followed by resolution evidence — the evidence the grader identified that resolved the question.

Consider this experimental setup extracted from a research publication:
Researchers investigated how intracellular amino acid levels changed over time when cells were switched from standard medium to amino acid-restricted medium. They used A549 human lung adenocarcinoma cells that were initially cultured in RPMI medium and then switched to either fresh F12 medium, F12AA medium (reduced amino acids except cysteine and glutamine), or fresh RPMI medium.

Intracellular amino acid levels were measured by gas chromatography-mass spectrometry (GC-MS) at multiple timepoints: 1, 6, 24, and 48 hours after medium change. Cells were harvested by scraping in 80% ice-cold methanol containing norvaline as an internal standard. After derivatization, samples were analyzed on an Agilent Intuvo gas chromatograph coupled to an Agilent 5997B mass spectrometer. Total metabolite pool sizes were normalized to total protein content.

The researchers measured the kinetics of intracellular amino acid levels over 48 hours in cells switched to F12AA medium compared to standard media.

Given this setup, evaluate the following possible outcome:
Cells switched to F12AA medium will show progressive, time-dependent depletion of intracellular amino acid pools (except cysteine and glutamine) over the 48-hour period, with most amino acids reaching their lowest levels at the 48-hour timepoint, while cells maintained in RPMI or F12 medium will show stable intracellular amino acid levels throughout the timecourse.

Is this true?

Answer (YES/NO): NO